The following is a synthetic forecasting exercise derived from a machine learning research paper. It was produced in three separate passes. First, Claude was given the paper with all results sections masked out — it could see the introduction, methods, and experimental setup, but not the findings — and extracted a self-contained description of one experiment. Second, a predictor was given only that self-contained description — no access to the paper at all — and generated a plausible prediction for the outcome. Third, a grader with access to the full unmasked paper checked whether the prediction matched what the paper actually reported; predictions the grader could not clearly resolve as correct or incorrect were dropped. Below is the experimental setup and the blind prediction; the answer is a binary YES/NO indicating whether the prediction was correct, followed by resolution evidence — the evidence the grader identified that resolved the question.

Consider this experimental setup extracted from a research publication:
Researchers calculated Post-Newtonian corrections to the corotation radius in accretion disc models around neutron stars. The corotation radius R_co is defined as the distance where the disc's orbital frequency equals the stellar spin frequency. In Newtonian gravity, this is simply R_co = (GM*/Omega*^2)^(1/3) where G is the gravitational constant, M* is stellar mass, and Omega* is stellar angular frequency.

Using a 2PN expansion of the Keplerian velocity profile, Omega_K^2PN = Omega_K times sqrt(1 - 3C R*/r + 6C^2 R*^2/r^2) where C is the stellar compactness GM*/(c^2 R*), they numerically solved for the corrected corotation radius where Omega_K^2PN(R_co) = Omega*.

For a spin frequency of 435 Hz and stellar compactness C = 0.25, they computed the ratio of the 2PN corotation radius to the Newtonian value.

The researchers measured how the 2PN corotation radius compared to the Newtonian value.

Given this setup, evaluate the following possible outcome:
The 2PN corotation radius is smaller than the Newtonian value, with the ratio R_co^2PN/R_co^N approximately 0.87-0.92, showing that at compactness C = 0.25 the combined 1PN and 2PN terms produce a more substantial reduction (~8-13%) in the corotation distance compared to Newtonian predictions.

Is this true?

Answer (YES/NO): YES